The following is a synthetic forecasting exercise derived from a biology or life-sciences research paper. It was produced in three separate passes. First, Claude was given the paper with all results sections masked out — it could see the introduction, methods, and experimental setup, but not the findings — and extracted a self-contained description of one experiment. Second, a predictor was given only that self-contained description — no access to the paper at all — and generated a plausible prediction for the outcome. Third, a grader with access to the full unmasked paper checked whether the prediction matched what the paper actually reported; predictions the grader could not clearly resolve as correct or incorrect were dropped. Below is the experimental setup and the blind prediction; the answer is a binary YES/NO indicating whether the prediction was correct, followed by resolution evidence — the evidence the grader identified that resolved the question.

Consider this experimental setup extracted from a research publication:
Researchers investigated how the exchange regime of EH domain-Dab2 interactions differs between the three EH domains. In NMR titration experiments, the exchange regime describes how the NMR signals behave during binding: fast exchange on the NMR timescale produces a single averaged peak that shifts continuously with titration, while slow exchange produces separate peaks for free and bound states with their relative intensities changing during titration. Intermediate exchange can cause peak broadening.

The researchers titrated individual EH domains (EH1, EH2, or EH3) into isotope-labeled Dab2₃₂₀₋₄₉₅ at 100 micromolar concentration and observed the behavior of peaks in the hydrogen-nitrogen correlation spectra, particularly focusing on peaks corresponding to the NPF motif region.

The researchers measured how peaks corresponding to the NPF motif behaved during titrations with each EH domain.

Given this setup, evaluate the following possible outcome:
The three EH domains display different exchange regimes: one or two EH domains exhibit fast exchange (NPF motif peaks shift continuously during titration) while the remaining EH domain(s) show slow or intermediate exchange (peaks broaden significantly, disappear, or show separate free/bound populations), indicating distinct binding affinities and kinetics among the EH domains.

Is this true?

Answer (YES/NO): YES